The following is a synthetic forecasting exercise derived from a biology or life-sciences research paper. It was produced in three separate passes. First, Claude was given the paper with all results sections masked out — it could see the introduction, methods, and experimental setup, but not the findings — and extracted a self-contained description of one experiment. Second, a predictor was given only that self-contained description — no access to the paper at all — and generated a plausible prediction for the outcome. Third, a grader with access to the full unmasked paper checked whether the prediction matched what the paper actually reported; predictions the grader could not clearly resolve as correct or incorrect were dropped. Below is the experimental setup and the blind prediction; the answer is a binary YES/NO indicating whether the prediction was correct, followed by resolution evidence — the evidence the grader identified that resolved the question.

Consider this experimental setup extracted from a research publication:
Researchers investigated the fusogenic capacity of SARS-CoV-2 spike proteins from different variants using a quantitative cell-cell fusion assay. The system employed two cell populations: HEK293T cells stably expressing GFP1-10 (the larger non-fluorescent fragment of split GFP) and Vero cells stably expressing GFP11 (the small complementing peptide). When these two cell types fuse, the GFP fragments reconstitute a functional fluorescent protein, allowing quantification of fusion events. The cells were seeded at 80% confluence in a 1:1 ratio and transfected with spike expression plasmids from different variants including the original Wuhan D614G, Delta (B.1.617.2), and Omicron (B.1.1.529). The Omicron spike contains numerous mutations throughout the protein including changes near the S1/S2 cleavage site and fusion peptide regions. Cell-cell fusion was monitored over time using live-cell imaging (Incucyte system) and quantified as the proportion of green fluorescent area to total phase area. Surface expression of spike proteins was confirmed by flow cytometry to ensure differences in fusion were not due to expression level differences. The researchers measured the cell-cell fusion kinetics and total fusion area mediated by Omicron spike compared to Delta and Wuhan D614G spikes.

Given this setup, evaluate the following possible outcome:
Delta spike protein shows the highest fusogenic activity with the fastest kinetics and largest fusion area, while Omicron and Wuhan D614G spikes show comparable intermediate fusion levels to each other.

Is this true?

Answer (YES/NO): NO